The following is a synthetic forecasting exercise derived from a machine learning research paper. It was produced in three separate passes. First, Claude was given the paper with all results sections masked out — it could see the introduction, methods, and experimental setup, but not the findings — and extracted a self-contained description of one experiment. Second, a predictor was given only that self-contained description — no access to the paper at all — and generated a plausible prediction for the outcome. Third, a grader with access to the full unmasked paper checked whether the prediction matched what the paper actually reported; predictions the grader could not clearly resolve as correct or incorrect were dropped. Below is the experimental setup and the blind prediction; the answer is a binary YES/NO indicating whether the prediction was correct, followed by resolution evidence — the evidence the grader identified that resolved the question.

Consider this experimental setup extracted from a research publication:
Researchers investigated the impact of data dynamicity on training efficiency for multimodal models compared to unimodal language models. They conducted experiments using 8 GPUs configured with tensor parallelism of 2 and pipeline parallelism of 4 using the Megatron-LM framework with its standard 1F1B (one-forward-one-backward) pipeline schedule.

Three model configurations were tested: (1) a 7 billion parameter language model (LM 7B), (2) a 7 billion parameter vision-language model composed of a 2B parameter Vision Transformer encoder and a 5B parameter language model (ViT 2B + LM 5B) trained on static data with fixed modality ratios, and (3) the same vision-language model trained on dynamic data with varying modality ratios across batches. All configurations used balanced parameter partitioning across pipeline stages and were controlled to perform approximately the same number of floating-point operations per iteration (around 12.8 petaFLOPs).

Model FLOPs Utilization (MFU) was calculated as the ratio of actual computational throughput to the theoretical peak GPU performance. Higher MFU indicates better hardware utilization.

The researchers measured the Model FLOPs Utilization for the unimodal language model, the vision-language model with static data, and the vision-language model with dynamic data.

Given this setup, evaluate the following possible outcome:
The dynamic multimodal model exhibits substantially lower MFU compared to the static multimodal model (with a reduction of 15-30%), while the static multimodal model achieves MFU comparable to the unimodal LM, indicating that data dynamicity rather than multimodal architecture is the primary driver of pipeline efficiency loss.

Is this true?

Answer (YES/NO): NO